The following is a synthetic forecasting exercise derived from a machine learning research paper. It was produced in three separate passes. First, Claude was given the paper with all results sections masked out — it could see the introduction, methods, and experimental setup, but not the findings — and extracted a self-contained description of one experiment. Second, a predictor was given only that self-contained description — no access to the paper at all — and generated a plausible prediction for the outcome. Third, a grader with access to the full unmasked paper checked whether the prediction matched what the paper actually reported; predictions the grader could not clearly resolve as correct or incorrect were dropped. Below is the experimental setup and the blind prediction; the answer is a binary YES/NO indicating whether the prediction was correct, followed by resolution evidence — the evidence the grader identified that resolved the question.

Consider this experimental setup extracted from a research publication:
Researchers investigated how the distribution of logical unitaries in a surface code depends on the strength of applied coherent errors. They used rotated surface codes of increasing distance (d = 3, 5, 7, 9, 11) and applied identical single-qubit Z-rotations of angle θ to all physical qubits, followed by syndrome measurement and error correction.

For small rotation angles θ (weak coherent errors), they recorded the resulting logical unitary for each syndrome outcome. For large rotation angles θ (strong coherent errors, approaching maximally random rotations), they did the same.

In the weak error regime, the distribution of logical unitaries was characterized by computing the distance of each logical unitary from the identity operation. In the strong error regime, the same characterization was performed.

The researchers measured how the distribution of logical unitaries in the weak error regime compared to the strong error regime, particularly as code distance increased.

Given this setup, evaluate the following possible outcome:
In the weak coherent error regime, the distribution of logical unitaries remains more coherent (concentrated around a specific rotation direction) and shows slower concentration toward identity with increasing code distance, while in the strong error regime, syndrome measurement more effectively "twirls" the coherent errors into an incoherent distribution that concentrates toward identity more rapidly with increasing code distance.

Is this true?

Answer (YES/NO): NO